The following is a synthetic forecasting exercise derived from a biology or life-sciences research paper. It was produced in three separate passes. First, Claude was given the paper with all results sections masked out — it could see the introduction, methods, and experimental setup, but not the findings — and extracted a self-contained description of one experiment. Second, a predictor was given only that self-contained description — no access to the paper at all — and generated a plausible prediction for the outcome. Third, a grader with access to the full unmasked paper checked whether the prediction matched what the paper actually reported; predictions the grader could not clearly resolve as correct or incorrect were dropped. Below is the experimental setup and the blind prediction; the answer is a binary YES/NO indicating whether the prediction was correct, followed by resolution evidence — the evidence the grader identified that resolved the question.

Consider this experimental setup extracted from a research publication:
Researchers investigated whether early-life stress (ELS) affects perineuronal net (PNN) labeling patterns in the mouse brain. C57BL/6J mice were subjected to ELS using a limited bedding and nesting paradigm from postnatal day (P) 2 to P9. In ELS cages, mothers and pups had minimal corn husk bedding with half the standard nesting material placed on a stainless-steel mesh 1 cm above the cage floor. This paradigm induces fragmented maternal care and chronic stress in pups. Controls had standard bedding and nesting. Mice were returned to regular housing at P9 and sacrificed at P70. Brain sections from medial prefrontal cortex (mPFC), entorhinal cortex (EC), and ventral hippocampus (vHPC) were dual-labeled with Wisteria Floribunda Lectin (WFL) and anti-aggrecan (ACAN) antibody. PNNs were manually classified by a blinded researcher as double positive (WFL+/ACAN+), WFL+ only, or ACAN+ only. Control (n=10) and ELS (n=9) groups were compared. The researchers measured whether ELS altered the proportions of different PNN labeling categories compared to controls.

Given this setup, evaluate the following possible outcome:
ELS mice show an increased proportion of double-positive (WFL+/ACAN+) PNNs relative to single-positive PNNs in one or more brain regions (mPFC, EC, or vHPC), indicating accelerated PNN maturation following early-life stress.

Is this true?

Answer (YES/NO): NO